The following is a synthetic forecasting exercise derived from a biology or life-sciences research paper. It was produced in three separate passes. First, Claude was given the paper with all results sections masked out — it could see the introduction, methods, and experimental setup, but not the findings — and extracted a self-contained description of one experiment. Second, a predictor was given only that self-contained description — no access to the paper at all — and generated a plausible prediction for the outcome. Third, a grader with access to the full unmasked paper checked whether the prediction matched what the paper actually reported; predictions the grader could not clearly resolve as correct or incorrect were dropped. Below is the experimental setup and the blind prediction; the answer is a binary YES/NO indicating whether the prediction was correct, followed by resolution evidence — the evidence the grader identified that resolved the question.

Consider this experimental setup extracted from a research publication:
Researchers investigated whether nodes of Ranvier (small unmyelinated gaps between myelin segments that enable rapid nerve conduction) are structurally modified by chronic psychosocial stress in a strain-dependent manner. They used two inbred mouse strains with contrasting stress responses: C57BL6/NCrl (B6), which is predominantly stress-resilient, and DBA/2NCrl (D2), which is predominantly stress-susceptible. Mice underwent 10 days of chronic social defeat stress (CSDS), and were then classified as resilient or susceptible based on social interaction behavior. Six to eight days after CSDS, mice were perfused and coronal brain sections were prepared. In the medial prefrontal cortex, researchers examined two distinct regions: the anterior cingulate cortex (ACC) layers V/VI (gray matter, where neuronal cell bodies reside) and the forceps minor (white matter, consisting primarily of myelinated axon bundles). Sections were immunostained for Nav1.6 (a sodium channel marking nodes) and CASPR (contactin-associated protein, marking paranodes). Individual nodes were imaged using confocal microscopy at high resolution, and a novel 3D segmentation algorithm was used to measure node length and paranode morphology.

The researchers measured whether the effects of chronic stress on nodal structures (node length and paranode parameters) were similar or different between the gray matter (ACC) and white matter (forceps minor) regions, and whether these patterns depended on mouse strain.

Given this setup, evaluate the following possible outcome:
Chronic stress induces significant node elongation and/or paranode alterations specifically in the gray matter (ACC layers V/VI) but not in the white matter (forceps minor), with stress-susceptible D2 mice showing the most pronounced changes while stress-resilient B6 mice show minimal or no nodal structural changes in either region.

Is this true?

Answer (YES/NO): NO